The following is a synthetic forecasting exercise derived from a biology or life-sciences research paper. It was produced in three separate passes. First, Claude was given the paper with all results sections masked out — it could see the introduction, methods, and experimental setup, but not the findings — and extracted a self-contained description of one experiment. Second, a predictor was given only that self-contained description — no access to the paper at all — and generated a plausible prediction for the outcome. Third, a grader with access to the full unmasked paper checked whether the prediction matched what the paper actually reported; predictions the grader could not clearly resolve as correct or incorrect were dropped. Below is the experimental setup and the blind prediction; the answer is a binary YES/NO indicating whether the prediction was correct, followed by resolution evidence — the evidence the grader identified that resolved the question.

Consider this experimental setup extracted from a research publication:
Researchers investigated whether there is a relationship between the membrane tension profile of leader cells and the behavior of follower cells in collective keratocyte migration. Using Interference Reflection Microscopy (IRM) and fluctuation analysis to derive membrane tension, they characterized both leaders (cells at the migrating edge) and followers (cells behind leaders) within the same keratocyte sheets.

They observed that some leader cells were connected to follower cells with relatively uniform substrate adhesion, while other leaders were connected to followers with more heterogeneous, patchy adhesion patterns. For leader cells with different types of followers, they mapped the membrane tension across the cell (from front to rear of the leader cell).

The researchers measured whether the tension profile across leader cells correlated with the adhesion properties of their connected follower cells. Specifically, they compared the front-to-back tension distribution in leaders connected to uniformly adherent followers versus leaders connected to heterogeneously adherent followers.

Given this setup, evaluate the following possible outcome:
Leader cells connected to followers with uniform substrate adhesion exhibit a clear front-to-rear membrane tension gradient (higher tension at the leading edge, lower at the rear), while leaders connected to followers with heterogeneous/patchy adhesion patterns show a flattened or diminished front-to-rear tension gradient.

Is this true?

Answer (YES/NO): NO